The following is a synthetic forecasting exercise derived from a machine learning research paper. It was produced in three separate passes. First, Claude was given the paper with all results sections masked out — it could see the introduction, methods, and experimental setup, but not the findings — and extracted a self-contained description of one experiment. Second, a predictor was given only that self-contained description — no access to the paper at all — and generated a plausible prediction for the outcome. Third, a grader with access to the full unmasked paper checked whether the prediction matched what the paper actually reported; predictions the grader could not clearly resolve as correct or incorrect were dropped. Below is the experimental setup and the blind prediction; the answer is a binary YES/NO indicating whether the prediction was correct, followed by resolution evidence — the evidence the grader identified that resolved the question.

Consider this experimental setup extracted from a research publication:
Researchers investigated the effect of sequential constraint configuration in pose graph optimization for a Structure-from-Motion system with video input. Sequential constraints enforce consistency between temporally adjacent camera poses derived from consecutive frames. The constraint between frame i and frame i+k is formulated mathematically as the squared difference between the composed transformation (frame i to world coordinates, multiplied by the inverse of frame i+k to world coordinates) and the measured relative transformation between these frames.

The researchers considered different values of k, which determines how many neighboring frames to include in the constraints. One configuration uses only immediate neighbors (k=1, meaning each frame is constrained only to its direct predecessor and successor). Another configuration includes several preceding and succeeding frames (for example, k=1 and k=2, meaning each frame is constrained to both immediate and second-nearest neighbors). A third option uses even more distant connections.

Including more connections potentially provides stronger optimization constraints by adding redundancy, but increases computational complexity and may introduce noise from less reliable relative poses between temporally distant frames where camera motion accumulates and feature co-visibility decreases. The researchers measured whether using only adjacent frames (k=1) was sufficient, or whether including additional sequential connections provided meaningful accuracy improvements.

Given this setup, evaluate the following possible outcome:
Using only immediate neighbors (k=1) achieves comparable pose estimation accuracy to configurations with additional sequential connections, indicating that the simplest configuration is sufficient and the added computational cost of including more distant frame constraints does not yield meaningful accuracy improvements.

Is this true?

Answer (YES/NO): YES